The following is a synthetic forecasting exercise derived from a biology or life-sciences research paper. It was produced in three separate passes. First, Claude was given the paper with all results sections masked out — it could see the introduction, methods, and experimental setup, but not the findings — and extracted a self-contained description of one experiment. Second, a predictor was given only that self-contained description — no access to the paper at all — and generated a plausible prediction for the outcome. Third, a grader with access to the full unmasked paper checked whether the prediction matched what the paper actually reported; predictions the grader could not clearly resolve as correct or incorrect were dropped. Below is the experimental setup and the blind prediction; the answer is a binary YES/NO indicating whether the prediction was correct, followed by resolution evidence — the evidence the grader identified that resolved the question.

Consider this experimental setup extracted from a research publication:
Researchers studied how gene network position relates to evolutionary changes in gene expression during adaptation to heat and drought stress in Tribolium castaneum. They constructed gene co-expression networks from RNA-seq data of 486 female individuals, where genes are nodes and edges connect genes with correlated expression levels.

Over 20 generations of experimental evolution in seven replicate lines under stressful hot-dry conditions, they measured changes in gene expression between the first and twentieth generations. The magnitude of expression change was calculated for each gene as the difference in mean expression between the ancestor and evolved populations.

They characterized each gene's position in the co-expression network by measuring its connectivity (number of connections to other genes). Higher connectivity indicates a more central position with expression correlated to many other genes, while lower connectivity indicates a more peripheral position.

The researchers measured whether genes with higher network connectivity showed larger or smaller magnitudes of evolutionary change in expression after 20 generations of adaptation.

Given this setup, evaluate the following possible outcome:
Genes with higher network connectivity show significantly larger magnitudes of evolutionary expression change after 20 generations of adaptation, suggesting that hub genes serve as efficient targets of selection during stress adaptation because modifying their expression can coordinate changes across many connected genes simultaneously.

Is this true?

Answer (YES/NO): YES